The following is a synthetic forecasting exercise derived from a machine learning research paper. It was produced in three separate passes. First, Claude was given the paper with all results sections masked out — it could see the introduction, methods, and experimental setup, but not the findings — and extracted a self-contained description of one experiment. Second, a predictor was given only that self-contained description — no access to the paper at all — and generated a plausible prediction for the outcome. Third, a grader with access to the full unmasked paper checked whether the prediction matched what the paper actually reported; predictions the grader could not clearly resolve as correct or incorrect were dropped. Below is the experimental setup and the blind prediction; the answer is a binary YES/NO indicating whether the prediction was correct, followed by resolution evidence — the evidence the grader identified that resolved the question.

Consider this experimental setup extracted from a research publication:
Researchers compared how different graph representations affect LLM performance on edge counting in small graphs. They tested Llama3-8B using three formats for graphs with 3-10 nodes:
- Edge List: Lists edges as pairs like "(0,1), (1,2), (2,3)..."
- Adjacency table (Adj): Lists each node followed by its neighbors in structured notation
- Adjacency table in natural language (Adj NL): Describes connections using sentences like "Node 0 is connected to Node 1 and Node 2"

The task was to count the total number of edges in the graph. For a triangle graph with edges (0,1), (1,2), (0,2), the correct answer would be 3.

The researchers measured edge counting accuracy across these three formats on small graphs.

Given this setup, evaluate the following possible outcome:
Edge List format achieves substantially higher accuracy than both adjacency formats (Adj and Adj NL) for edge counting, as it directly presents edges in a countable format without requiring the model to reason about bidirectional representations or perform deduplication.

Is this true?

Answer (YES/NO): YES